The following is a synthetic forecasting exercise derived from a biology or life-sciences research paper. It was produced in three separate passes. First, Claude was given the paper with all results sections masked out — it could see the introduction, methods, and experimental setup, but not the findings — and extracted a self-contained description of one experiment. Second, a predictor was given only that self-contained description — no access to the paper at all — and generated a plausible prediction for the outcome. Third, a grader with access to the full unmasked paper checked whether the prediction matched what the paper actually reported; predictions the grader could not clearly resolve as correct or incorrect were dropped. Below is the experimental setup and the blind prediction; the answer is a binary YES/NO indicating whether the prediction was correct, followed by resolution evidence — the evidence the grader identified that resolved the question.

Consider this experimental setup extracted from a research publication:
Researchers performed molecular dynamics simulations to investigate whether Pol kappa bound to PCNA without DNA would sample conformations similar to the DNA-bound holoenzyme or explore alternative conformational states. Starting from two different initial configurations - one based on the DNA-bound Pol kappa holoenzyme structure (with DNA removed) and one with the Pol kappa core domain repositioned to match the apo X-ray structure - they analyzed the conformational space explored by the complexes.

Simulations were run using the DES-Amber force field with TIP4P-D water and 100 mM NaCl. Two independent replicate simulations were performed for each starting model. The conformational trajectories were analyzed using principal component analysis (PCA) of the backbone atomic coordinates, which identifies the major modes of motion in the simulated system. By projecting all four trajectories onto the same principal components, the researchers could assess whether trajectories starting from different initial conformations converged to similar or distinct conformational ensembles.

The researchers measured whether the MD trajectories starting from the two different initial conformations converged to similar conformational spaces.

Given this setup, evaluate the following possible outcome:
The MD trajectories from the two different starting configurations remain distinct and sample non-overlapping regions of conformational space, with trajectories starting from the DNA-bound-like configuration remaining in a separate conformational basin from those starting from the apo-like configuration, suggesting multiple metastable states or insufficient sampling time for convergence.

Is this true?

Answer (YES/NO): YES